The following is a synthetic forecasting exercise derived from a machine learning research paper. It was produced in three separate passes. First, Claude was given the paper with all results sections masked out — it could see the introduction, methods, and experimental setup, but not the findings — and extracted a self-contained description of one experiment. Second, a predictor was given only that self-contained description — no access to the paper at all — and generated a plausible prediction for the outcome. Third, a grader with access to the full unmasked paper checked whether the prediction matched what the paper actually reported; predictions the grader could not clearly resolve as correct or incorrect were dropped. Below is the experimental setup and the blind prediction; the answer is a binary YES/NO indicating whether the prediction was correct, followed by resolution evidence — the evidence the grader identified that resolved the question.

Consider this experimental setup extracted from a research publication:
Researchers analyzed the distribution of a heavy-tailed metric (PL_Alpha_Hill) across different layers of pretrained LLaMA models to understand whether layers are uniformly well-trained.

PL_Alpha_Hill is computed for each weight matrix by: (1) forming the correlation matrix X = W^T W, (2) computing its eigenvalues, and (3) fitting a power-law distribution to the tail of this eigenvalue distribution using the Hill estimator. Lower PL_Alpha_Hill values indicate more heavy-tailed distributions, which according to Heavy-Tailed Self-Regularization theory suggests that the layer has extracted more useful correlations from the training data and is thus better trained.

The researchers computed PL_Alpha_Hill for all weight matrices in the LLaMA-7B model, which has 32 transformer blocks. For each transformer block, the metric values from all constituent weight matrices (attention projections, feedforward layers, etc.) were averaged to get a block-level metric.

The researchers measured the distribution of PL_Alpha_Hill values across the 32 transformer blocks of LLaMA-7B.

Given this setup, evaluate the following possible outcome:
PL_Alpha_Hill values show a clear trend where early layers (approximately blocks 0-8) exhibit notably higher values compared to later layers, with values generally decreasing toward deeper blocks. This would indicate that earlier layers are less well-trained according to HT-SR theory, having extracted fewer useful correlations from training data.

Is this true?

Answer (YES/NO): NO